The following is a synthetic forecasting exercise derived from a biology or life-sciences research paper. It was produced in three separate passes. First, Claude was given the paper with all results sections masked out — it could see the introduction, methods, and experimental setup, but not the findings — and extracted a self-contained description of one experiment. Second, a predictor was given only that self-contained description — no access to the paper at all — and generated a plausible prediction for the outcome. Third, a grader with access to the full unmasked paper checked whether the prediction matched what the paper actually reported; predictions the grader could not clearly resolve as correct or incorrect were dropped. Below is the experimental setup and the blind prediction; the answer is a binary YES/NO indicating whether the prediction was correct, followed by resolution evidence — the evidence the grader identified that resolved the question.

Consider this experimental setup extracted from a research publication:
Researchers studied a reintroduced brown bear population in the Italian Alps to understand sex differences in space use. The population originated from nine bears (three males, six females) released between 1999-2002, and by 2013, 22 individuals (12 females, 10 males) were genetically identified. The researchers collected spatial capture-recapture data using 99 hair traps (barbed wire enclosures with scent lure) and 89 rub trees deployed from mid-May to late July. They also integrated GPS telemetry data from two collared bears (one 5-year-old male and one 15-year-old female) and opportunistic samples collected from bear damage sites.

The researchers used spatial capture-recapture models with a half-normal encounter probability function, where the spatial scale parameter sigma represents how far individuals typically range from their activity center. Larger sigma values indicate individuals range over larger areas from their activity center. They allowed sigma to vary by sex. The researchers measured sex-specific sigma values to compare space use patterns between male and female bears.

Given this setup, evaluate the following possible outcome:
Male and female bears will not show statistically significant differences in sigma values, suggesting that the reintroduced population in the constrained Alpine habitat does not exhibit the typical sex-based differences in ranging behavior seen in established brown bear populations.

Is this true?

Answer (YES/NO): NO